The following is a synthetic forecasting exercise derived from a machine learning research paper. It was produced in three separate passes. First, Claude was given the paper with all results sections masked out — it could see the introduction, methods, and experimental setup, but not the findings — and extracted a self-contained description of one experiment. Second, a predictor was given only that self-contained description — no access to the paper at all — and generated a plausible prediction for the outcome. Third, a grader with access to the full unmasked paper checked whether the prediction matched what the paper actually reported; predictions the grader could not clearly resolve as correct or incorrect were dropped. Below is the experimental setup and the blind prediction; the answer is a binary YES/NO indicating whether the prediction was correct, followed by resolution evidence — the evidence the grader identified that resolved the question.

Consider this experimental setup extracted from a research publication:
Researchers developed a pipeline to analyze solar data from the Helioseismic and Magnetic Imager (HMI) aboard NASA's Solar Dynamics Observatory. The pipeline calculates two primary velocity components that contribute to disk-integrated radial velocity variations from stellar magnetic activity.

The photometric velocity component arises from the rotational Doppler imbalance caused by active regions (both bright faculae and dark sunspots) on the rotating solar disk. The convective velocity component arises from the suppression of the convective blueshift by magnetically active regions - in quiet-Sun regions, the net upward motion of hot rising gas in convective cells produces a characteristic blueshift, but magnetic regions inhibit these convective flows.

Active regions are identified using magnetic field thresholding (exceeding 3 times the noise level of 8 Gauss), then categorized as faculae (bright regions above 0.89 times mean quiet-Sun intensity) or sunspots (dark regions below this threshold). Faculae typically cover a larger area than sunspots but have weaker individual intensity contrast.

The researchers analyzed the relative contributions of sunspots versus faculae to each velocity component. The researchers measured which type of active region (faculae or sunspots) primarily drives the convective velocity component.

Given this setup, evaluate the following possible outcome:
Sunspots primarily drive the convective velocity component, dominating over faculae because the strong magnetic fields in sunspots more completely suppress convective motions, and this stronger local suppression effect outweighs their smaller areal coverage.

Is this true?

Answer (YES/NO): NO